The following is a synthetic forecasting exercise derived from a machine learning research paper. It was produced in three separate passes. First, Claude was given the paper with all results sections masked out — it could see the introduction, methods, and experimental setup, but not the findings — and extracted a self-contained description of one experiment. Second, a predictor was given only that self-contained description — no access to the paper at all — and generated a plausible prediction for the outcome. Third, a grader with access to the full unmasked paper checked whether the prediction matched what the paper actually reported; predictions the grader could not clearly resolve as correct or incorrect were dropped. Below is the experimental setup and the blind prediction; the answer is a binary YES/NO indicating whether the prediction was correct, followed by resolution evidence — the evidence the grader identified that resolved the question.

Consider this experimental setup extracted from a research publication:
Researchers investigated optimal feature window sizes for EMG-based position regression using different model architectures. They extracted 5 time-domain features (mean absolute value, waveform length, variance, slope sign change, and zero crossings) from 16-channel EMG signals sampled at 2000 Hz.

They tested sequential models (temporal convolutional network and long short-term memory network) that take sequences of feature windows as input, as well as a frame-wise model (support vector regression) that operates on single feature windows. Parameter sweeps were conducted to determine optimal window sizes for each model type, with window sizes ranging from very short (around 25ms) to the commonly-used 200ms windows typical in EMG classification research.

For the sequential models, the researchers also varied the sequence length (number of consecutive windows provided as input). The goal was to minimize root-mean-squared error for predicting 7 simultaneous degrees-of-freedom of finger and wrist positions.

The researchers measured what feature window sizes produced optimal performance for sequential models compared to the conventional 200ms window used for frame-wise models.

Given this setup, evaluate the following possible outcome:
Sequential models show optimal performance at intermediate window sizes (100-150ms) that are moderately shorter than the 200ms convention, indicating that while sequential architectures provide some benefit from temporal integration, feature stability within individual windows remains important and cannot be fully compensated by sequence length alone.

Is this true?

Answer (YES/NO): NO